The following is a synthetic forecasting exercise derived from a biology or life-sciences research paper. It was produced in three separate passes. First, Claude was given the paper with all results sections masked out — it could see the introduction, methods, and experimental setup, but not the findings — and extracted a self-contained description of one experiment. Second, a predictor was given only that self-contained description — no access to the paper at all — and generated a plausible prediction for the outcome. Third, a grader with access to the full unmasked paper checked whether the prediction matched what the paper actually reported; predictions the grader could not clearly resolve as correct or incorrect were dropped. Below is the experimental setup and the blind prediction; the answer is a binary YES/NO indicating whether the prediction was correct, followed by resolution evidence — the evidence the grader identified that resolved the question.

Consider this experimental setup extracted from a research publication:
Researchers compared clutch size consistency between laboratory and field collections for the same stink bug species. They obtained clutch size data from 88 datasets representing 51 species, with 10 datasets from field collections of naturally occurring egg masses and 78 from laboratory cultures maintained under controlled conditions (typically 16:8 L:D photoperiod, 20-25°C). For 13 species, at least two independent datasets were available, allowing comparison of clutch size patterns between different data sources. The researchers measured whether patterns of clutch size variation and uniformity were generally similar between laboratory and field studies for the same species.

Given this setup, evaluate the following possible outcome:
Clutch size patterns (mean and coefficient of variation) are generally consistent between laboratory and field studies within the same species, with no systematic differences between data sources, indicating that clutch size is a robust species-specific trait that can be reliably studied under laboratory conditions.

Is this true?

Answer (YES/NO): YES